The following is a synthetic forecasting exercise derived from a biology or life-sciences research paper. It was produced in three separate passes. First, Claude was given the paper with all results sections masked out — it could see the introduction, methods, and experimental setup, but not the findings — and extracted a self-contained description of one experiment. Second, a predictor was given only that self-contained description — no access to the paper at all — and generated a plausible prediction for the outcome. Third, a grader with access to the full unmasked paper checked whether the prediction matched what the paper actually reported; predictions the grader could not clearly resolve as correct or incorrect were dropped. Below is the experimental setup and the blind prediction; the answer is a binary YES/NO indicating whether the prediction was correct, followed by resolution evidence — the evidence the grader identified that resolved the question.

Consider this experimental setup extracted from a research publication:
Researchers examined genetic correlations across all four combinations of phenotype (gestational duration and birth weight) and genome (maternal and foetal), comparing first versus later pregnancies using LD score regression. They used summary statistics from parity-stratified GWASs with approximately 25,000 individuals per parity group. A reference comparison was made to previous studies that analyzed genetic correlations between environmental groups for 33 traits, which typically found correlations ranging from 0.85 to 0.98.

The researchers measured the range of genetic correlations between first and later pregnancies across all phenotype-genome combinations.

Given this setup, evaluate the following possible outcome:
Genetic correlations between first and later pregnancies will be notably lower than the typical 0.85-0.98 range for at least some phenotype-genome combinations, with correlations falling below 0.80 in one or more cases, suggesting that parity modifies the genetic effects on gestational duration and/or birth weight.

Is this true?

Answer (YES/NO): YES